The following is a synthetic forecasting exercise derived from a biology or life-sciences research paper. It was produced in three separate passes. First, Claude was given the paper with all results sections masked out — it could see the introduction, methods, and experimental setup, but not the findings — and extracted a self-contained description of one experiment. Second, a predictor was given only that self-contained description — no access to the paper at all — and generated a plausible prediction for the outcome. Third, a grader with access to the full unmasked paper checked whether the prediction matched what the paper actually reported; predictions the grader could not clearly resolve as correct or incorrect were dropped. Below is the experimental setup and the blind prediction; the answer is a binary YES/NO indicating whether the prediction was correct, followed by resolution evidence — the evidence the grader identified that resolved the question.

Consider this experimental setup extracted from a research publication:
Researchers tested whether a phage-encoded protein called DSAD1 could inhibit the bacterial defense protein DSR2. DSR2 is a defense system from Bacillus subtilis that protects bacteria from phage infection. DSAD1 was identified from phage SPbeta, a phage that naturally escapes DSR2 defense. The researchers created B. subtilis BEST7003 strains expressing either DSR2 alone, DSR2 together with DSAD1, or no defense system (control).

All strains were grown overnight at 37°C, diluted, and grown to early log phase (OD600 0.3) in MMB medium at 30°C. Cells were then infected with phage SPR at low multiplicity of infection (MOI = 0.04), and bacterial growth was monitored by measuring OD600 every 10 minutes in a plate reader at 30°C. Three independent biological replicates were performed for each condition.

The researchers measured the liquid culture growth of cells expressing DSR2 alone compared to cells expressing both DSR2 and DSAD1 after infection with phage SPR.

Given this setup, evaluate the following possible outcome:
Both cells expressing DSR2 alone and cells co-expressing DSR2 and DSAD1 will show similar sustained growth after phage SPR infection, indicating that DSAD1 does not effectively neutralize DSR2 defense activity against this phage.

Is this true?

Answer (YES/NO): NO